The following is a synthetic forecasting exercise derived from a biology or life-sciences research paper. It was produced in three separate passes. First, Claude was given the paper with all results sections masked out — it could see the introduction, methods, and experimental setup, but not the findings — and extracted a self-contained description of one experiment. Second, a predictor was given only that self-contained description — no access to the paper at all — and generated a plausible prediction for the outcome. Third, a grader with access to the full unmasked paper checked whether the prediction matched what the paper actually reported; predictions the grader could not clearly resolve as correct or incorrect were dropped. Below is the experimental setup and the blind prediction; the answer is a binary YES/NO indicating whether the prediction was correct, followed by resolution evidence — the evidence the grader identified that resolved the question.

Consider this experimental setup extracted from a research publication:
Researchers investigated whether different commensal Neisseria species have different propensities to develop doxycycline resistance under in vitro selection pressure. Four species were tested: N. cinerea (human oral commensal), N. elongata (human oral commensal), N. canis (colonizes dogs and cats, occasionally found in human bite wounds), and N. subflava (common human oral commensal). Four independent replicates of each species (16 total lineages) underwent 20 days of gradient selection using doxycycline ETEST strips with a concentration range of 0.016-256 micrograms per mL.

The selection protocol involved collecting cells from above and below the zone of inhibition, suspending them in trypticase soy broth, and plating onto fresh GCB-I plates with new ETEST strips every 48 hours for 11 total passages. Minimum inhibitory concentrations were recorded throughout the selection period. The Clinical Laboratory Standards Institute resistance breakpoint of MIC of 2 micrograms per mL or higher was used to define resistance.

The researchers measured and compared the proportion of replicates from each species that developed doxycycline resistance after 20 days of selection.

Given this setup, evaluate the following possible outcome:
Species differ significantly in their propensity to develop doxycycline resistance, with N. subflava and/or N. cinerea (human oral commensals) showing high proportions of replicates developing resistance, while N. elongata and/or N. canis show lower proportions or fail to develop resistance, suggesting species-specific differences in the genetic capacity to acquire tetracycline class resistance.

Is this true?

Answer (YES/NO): NO